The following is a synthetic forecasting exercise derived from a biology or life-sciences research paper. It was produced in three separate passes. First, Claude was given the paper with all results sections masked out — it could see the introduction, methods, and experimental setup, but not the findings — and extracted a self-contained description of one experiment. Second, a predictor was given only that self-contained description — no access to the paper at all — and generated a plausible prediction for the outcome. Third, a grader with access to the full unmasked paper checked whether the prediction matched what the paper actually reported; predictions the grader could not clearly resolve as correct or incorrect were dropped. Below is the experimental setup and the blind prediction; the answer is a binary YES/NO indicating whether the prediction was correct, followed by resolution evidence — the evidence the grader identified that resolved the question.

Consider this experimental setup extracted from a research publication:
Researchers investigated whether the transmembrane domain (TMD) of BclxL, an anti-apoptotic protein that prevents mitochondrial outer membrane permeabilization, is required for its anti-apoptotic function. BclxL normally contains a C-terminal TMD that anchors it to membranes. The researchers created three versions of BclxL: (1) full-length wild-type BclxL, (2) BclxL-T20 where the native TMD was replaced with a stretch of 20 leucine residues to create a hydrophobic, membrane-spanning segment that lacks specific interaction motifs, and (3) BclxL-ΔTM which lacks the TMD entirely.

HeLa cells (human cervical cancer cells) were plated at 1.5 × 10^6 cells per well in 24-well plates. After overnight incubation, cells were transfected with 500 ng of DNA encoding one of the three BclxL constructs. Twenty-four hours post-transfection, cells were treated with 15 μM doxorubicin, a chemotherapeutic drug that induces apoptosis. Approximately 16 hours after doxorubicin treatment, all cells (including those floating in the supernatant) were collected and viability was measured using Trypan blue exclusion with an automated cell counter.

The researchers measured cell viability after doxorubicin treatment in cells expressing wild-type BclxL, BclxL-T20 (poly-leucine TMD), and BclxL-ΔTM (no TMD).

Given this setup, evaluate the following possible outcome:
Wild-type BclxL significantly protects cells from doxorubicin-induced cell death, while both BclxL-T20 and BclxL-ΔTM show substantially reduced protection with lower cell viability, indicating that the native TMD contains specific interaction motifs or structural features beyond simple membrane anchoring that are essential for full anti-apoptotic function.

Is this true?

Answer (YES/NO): YES